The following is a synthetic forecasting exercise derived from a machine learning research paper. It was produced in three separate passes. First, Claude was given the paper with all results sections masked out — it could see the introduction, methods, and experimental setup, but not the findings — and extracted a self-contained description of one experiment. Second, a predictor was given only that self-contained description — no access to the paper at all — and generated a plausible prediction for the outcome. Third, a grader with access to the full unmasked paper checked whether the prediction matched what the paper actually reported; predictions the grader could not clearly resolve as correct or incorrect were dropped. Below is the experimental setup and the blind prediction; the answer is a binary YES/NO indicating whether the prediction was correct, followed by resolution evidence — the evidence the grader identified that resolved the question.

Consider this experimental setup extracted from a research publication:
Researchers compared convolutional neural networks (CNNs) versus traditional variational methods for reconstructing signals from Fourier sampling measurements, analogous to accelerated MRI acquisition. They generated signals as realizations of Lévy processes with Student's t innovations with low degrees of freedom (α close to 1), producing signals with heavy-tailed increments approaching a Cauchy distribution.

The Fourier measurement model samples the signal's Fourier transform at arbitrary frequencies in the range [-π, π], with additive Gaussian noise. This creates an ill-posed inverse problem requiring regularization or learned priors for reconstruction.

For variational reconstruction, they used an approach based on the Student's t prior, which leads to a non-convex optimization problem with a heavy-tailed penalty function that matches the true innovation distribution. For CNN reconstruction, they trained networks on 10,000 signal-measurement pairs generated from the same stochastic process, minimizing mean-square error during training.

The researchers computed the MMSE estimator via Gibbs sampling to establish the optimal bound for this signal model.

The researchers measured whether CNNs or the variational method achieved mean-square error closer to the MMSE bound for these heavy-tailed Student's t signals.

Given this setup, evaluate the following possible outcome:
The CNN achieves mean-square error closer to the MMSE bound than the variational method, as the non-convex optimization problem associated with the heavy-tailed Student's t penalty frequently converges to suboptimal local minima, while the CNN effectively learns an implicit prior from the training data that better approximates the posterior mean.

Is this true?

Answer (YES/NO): NO